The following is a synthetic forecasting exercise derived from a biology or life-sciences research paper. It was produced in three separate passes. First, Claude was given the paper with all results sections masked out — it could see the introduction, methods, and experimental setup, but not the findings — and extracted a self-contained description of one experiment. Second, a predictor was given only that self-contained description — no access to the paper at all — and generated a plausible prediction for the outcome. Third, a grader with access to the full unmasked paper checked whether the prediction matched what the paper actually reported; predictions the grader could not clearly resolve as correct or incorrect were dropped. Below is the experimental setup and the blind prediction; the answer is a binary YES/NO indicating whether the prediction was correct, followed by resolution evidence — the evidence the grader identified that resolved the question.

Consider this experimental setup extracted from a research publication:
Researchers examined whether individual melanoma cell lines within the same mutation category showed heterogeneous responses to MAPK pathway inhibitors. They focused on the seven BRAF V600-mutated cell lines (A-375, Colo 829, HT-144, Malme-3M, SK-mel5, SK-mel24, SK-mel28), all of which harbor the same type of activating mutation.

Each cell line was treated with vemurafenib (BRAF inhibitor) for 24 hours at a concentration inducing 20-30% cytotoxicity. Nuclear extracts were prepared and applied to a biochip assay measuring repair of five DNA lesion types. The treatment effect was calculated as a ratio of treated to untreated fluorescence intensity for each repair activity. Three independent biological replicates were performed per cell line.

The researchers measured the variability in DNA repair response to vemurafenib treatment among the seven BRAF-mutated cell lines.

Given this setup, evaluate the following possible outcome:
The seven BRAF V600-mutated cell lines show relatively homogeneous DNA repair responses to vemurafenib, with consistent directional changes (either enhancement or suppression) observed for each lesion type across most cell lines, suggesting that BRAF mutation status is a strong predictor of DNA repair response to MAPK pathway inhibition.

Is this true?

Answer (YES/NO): NO